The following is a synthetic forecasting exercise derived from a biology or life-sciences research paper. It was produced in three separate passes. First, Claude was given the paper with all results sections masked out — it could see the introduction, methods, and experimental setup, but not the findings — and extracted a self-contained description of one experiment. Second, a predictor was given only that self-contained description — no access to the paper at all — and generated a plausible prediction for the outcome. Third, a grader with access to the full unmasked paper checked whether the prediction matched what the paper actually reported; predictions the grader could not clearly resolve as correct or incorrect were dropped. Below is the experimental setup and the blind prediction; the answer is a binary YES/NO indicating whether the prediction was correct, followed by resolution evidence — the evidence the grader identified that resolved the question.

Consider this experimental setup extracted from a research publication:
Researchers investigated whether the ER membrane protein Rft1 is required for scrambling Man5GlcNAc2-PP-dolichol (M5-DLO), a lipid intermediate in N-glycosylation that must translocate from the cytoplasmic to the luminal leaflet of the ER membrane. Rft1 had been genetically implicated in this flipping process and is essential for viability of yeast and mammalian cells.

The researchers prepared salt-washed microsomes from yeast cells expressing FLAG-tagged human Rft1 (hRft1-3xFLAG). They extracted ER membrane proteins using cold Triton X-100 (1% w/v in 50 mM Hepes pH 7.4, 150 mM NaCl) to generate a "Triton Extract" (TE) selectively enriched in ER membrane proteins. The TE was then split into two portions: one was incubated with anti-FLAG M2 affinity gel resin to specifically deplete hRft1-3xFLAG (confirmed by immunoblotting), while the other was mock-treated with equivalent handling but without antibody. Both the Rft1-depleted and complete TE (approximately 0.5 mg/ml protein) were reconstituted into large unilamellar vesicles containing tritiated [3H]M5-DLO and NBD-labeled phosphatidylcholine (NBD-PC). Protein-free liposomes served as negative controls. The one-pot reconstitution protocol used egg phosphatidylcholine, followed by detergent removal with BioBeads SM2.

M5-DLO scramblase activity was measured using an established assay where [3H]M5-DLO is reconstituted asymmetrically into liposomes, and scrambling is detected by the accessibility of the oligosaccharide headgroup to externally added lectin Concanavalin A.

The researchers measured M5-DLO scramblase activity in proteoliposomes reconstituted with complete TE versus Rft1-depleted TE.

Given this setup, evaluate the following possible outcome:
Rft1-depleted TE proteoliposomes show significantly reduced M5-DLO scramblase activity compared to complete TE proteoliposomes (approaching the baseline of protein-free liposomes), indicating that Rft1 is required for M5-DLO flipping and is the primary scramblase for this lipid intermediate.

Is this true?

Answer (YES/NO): NO